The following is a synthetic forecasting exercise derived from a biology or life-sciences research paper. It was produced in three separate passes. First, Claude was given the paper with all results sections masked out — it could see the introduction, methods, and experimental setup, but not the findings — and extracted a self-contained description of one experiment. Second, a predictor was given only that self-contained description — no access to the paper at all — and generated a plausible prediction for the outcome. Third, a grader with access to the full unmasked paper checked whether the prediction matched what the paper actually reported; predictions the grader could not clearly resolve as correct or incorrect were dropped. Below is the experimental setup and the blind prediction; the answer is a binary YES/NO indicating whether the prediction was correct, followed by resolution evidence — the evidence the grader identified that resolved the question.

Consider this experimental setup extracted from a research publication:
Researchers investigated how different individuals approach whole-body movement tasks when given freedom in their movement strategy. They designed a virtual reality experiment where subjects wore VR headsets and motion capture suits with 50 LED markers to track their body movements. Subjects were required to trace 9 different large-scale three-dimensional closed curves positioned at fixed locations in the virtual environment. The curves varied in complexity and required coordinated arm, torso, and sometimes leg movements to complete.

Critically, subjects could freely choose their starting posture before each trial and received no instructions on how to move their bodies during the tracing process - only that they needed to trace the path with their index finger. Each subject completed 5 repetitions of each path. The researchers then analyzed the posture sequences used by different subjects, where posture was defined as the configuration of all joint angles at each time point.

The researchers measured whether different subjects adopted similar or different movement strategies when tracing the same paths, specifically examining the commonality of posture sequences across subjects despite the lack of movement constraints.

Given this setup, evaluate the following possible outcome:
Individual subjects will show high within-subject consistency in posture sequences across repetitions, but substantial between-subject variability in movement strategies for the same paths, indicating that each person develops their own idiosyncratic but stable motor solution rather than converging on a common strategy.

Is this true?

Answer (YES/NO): NO